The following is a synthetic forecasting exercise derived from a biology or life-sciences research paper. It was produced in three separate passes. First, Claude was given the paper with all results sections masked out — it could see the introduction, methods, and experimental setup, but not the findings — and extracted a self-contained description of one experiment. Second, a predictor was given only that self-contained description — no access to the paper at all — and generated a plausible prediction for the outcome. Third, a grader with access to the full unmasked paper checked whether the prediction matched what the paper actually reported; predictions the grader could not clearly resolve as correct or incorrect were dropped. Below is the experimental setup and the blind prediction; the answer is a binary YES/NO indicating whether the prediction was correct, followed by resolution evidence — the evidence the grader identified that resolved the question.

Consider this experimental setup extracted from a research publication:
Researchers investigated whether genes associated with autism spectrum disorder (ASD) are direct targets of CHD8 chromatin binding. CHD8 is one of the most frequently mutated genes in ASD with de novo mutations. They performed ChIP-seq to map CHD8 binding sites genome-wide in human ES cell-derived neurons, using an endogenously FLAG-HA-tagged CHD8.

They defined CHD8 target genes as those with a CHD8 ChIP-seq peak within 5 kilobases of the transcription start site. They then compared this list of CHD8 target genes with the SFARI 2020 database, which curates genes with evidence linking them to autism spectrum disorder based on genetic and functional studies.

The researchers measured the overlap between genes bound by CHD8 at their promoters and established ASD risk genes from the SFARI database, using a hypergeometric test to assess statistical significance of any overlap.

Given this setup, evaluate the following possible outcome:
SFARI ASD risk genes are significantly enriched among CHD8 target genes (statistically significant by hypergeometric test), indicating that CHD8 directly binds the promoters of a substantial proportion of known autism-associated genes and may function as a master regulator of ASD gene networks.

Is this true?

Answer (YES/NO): YES